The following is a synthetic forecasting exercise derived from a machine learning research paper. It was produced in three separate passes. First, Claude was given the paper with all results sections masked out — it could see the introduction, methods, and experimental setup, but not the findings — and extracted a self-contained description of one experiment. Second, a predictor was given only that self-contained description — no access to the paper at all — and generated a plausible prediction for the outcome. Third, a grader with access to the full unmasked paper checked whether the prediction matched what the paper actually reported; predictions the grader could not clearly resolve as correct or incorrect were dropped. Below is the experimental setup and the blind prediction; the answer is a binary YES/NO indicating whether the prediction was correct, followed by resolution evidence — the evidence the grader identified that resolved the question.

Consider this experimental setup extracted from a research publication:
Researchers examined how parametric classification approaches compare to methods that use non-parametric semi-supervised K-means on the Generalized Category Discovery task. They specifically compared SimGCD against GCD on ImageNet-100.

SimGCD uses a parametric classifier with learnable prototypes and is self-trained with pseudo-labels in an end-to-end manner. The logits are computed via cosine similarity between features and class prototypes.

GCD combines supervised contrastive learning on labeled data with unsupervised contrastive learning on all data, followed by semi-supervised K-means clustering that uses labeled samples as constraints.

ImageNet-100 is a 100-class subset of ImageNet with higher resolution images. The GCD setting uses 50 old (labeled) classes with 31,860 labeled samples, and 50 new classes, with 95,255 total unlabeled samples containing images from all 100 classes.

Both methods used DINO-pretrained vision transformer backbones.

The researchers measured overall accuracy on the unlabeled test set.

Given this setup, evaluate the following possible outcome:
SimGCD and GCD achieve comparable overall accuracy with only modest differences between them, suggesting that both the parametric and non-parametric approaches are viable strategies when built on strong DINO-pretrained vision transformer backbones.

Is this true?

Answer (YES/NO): NO